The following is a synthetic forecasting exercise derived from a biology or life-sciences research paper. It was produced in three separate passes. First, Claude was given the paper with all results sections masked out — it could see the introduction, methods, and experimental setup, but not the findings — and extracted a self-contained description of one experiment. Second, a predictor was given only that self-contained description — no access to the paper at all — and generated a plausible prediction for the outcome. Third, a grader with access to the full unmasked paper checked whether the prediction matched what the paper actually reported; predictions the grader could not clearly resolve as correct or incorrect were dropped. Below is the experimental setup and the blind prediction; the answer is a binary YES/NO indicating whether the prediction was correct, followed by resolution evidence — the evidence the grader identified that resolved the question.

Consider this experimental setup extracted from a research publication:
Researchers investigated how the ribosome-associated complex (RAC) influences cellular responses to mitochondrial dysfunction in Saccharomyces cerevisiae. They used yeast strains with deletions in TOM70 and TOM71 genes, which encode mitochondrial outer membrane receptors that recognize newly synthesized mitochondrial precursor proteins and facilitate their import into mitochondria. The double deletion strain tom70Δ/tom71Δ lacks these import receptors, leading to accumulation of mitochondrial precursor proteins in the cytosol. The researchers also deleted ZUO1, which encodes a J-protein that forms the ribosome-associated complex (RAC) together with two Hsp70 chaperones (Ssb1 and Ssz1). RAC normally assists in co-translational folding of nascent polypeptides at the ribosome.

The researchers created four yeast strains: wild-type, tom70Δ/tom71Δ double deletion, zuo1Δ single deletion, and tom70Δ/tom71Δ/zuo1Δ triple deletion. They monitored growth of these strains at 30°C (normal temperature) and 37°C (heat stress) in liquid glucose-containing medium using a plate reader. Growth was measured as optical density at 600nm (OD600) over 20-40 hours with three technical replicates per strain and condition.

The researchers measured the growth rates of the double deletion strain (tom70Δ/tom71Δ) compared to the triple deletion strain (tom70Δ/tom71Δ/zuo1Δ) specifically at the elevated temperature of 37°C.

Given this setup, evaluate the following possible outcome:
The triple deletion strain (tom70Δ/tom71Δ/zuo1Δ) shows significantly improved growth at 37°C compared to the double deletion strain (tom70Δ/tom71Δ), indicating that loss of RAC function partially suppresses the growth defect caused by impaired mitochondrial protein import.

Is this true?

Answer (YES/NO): YES